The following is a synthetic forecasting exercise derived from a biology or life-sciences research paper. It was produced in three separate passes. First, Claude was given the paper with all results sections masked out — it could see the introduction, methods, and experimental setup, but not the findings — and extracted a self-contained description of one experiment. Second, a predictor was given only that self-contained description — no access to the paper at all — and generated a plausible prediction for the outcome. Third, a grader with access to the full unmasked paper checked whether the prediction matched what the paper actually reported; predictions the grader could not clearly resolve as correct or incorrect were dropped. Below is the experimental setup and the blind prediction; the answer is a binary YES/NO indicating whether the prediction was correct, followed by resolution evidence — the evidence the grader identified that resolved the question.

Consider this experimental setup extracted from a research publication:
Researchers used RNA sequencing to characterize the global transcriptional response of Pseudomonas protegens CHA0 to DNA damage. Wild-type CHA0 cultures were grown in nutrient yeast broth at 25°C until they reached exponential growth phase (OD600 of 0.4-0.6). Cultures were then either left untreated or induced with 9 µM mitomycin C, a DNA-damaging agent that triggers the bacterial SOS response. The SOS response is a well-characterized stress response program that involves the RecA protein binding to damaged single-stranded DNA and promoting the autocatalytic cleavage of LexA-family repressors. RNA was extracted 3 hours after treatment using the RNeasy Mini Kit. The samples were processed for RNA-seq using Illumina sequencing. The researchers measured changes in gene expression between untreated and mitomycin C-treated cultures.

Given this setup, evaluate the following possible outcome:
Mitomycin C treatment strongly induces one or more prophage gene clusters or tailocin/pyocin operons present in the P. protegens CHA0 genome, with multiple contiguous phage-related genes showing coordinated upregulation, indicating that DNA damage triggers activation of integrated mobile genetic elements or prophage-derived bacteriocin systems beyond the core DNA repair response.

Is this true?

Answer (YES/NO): YES